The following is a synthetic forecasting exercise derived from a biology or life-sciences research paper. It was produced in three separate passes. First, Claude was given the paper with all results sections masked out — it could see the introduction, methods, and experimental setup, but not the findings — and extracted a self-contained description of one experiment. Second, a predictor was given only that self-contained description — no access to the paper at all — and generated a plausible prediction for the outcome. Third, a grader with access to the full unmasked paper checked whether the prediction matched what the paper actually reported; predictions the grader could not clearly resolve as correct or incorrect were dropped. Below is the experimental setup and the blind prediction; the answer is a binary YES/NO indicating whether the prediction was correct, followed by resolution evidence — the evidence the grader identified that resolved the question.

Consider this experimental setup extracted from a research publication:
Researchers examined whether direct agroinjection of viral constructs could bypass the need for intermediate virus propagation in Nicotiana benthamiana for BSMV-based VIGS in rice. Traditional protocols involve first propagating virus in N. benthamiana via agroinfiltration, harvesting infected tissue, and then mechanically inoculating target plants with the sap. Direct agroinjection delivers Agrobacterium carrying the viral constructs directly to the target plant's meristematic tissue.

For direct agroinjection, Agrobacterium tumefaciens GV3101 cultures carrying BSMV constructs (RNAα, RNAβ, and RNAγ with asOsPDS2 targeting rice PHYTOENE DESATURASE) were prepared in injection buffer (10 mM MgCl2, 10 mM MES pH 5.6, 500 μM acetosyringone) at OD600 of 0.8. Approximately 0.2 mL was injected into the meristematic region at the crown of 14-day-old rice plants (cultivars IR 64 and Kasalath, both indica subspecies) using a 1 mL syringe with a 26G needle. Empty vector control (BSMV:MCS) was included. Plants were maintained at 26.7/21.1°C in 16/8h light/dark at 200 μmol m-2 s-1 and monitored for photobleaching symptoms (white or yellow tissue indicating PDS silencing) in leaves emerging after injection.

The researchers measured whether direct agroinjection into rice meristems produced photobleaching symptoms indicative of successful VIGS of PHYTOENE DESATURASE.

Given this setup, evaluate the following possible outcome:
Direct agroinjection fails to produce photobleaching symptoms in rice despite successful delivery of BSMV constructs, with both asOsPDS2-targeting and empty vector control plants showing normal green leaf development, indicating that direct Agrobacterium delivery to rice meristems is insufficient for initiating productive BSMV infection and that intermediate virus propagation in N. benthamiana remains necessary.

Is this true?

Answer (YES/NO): NO